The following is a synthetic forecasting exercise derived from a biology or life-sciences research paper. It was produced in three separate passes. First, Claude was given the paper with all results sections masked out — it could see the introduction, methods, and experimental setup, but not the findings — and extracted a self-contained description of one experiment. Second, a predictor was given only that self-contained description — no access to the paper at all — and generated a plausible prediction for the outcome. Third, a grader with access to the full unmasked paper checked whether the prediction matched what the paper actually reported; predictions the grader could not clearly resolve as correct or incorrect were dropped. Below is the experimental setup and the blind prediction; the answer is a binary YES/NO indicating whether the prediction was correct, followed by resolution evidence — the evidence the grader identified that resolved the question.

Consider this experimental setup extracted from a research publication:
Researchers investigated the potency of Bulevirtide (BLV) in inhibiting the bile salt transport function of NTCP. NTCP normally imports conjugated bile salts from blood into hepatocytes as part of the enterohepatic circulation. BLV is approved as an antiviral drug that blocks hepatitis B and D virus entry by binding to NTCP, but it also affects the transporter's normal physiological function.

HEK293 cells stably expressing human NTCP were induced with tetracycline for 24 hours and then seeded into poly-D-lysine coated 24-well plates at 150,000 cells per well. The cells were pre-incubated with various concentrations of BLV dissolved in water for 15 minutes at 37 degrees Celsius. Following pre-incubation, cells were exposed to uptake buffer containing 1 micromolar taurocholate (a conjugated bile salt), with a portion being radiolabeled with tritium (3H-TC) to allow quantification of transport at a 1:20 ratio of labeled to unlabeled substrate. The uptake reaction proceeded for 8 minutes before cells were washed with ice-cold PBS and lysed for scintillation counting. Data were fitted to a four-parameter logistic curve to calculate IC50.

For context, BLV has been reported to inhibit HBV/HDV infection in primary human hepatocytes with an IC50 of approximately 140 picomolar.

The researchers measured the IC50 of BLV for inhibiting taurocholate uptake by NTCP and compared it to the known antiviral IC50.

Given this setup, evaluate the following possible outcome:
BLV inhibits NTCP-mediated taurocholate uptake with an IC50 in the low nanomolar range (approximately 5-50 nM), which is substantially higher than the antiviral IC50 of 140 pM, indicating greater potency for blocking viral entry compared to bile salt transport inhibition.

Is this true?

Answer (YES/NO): NO